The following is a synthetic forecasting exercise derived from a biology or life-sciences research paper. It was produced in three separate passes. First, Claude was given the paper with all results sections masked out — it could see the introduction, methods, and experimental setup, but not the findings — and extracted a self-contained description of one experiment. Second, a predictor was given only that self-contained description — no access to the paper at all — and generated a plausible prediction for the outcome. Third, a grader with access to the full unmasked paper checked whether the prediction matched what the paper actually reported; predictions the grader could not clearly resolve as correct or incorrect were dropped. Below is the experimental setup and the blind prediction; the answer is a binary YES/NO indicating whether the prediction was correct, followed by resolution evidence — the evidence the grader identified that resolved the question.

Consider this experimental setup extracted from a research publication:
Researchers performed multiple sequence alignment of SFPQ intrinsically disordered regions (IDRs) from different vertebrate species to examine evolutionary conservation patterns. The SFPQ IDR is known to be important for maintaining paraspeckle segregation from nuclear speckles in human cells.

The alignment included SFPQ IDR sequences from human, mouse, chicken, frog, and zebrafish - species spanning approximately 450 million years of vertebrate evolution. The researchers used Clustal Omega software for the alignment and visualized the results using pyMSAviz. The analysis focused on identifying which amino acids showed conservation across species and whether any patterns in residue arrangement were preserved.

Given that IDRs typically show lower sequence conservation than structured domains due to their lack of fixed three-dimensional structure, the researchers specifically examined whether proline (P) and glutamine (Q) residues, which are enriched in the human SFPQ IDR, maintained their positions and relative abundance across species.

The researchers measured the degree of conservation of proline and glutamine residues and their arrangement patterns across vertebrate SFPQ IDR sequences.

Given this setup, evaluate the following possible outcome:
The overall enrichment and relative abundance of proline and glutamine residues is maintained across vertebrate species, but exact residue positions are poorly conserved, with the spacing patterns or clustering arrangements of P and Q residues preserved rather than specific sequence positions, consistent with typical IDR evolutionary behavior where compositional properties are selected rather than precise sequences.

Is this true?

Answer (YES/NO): NO